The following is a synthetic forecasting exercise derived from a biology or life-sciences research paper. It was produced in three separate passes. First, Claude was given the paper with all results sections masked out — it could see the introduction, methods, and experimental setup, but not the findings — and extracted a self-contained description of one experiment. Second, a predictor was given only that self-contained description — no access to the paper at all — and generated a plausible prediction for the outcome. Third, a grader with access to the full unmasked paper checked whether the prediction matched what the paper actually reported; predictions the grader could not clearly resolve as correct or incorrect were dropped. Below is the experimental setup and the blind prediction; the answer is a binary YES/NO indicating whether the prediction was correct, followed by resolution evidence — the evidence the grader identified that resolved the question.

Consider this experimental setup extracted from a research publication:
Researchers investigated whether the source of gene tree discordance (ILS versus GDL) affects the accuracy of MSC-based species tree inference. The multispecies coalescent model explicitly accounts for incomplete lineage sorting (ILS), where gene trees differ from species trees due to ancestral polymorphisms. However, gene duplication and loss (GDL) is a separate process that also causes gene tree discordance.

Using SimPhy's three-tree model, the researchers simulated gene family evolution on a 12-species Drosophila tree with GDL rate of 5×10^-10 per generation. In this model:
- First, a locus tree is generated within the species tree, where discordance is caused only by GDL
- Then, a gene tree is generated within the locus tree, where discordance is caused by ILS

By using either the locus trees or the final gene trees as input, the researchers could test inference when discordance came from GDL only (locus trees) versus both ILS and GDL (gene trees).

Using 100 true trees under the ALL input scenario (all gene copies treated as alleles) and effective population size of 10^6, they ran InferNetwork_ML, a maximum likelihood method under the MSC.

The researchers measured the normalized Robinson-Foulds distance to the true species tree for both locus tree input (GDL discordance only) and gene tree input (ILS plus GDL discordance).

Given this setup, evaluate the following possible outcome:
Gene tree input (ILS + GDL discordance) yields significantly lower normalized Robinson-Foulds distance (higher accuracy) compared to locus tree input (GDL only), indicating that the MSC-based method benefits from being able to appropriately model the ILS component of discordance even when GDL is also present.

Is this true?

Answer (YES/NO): NO